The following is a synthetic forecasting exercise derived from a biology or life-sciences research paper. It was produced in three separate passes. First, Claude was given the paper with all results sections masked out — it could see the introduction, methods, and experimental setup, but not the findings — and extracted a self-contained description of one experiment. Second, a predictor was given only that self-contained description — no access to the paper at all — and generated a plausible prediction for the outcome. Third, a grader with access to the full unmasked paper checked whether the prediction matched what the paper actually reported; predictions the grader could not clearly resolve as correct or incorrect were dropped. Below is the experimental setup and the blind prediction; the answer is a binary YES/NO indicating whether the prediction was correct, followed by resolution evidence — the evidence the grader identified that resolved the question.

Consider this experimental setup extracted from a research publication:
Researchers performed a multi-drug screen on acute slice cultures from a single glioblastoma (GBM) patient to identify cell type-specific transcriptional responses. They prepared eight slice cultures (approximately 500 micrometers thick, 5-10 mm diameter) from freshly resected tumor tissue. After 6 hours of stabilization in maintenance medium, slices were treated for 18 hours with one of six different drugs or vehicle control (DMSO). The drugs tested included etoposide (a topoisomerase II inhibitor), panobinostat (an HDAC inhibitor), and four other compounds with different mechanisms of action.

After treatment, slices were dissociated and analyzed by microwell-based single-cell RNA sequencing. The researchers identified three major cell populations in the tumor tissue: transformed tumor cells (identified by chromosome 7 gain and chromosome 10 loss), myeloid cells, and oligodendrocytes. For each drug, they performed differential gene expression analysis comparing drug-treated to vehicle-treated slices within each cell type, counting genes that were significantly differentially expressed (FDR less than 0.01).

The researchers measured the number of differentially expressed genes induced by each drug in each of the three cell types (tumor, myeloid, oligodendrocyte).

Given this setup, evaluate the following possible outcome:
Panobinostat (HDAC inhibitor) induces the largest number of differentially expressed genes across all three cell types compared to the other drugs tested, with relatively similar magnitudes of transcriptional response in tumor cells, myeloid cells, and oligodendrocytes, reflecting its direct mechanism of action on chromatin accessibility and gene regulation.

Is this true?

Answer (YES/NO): NO